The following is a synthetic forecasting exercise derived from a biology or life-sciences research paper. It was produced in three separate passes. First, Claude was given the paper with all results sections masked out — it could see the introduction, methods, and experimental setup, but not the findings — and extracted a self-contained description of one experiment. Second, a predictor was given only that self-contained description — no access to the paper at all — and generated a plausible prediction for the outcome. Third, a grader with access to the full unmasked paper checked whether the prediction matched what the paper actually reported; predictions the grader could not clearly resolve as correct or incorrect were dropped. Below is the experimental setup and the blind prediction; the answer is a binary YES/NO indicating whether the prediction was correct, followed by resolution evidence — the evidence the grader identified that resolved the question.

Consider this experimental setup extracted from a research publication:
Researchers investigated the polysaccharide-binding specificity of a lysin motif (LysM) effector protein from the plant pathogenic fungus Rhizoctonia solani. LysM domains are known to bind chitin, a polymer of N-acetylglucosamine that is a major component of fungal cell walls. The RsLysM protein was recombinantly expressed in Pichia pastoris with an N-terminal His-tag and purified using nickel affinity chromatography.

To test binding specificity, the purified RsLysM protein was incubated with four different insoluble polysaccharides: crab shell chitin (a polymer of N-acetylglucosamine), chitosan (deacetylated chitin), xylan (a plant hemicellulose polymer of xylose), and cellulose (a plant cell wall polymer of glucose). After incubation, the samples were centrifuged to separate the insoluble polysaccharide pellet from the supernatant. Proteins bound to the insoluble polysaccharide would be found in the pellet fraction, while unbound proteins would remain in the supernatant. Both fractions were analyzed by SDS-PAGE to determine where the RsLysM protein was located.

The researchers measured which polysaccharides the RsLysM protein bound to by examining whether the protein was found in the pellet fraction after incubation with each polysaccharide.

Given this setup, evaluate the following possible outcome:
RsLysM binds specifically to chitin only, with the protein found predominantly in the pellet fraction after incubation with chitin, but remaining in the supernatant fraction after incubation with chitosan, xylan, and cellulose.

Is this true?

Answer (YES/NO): NO